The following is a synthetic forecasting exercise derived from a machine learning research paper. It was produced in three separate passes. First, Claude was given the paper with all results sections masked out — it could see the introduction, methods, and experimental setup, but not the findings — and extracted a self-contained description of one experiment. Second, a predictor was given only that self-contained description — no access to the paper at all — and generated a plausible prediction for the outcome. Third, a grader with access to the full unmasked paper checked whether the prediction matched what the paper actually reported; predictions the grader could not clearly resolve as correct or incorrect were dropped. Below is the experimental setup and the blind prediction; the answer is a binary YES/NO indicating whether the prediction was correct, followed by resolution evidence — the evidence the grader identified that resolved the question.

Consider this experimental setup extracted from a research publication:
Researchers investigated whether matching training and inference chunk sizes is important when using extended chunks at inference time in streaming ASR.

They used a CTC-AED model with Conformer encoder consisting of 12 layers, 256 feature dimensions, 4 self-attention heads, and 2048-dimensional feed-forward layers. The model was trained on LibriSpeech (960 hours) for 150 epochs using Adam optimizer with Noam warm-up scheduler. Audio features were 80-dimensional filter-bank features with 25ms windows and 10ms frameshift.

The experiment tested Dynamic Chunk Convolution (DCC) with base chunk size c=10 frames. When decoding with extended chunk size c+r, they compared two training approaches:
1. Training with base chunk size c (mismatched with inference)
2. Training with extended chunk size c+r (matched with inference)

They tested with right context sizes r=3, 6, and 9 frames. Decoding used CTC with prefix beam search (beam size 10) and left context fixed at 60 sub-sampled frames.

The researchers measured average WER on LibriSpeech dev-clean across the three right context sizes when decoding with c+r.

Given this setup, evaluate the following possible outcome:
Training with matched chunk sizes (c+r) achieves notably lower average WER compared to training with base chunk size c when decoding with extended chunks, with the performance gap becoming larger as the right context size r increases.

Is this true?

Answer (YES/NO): NO